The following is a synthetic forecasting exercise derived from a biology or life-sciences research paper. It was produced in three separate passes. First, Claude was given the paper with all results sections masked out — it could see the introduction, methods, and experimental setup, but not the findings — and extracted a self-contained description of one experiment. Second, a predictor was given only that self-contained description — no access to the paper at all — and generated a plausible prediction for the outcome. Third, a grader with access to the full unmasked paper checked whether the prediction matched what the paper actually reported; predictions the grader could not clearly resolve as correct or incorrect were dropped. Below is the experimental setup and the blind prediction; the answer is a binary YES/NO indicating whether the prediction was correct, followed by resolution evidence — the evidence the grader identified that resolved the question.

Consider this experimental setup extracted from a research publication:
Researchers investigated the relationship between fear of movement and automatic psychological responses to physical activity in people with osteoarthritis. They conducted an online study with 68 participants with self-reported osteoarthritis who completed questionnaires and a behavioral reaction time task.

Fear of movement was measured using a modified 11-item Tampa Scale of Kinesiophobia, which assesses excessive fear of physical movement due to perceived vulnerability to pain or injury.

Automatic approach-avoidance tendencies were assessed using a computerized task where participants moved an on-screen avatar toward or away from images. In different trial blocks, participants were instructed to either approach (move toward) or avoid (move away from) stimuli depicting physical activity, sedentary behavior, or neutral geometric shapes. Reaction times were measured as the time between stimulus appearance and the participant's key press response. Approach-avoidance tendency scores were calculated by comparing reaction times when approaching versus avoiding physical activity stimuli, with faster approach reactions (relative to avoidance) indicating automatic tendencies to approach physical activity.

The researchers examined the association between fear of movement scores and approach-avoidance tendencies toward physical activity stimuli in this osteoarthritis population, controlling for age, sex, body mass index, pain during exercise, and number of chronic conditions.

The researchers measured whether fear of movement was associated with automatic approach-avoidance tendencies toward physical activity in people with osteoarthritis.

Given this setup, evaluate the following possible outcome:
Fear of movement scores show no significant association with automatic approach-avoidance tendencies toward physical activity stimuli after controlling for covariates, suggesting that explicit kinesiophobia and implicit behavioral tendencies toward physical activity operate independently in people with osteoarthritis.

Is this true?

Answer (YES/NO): YES